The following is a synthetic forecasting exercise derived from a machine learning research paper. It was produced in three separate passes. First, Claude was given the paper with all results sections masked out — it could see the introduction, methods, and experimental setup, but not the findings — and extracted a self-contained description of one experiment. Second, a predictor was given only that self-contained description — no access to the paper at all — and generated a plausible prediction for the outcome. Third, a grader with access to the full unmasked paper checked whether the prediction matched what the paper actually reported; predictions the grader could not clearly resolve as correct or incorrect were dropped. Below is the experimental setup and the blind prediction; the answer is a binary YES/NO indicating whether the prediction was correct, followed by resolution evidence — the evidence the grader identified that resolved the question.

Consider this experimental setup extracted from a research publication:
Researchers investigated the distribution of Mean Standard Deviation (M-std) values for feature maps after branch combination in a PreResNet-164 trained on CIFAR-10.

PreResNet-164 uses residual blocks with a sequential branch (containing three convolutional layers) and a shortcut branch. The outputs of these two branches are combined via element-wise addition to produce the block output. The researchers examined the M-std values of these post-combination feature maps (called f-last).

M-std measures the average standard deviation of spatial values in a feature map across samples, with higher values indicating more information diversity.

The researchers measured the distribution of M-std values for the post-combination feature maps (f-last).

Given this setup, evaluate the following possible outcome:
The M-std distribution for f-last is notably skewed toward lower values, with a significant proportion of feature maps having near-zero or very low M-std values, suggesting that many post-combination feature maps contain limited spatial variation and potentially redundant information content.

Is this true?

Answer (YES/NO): NO